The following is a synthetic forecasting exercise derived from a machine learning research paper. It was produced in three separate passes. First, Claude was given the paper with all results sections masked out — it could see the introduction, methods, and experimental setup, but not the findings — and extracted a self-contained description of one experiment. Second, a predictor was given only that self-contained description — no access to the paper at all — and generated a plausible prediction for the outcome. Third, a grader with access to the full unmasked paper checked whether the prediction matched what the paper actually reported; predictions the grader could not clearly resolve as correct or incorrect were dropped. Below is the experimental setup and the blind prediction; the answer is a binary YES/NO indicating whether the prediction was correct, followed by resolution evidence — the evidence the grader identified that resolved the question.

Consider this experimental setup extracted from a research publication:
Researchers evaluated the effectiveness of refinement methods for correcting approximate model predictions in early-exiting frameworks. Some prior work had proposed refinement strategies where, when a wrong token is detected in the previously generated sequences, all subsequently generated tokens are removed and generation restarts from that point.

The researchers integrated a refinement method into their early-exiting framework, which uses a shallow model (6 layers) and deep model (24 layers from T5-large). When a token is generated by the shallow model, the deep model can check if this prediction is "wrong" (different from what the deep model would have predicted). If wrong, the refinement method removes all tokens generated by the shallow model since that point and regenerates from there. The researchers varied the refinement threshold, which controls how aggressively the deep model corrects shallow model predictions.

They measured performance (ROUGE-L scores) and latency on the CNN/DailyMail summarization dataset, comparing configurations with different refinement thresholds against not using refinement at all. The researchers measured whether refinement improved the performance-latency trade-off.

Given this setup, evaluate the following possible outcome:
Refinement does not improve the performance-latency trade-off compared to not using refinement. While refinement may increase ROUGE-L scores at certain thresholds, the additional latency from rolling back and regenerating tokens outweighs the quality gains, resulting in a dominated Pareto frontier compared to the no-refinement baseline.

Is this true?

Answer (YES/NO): YES